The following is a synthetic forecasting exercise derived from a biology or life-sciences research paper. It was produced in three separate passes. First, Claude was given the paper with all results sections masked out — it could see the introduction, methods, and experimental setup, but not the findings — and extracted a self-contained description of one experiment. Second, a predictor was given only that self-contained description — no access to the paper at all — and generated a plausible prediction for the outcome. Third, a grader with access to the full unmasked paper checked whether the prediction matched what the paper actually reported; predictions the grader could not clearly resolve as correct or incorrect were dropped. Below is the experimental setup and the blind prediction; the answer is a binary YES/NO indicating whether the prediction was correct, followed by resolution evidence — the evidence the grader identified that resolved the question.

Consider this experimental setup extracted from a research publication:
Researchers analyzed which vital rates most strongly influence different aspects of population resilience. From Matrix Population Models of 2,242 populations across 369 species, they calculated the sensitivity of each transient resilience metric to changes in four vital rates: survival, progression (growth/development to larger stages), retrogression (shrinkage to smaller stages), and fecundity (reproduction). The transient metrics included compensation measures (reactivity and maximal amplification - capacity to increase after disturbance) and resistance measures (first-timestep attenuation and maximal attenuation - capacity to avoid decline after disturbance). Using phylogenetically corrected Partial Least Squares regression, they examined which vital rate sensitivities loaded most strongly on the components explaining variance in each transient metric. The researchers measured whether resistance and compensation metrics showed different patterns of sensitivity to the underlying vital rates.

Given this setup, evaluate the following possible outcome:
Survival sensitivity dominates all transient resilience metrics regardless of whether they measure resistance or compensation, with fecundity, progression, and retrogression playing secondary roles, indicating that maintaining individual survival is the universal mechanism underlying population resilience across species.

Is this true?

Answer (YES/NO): NO